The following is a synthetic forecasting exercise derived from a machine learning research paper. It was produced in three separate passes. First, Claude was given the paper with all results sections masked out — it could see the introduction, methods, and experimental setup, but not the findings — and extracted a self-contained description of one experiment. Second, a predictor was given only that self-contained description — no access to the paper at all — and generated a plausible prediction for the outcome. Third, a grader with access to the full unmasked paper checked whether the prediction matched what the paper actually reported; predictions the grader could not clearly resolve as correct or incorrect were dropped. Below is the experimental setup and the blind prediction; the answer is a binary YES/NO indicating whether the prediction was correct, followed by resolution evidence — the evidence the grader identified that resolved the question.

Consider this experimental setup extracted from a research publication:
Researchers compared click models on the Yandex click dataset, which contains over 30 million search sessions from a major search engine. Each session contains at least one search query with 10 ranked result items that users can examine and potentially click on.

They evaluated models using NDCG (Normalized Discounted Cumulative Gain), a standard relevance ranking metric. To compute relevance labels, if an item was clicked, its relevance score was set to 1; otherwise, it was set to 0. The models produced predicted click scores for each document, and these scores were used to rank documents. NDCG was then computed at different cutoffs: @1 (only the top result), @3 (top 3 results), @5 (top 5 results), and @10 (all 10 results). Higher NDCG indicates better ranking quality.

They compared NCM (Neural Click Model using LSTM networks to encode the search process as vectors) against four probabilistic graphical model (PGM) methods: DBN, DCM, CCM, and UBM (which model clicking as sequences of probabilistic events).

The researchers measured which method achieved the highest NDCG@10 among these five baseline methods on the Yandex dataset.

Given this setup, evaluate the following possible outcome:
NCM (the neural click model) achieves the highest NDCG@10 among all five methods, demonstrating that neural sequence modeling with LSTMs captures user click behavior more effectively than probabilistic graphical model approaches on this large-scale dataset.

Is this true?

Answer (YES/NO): NO